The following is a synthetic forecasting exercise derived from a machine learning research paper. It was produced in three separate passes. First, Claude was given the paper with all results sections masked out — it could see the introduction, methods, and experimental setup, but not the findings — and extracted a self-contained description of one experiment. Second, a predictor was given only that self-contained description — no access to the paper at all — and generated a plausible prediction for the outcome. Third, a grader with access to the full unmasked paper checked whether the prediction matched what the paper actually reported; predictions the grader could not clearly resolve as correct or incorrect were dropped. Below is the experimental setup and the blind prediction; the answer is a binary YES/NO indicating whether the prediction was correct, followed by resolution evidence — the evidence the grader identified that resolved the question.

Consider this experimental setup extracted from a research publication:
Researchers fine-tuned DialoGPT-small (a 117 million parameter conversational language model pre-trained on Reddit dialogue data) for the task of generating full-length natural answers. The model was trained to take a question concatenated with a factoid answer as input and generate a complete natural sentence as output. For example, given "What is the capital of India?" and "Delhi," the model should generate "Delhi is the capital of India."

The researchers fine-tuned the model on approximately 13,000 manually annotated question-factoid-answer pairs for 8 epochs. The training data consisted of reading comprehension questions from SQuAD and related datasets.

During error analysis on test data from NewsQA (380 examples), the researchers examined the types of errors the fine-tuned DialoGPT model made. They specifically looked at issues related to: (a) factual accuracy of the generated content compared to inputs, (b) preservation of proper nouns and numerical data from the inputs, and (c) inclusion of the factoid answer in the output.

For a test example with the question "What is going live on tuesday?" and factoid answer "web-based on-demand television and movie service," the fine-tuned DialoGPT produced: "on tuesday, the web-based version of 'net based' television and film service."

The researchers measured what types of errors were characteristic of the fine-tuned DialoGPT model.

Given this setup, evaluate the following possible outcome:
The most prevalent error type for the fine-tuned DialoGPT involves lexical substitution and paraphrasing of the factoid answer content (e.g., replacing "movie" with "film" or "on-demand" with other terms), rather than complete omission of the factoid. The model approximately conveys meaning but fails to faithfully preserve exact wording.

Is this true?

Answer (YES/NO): NO